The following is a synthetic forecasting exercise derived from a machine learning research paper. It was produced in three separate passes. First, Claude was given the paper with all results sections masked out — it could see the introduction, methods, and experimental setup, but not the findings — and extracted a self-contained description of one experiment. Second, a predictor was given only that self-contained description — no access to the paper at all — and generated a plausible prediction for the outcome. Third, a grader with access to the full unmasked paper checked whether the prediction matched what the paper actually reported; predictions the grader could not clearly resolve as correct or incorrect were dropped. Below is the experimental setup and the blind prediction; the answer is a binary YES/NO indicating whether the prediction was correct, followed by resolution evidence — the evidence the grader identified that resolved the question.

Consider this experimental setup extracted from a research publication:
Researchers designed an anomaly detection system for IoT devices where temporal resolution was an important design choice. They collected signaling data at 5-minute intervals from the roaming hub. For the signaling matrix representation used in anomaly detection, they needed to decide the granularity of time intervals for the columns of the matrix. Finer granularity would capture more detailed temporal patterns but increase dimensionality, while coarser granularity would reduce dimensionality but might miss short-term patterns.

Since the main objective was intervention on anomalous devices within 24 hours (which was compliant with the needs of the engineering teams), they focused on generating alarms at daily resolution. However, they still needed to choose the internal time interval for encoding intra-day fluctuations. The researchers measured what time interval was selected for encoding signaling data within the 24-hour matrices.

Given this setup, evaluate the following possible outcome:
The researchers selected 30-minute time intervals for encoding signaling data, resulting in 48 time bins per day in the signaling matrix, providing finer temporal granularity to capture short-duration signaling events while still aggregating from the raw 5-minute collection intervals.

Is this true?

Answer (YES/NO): NO